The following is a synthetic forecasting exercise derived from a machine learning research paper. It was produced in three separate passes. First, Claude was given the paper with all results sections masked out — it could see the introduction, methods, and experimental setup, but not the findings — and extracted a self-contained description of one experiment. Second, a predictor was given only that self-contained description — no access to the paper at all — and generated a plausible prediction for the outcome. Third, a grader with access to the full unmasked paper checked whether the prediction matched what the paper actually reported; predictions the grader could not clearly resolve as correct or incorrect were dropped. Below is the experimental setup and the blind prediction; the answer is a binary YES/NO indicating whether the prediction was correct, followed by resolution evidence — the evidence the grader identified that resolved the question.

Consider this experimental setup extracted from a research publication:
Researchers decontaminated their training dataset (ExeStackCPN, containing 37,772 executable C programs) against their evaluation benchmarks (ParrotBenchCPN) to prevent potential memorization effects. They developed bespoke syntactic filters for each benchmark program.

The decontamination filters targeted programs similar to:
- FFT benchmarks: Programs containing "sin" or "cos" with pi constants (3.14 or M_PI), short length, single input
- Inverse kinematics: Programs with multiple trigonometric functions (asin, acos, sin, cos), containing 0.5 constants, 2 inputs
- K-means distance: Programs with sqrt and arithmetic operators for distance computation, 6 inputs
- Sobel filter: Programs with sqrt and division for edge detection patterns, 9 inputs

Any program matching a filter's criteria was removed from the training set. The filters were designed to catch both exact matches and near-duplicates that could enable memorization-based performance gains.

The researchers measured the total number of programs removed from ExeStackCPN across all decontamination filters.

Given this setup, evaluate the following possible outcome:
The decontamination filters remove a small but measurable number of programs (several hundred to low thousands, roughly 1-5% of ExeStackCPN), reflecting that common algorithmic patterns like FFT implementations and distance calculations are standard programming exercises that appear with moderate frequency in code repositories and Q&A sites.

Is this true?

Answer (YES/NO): NO